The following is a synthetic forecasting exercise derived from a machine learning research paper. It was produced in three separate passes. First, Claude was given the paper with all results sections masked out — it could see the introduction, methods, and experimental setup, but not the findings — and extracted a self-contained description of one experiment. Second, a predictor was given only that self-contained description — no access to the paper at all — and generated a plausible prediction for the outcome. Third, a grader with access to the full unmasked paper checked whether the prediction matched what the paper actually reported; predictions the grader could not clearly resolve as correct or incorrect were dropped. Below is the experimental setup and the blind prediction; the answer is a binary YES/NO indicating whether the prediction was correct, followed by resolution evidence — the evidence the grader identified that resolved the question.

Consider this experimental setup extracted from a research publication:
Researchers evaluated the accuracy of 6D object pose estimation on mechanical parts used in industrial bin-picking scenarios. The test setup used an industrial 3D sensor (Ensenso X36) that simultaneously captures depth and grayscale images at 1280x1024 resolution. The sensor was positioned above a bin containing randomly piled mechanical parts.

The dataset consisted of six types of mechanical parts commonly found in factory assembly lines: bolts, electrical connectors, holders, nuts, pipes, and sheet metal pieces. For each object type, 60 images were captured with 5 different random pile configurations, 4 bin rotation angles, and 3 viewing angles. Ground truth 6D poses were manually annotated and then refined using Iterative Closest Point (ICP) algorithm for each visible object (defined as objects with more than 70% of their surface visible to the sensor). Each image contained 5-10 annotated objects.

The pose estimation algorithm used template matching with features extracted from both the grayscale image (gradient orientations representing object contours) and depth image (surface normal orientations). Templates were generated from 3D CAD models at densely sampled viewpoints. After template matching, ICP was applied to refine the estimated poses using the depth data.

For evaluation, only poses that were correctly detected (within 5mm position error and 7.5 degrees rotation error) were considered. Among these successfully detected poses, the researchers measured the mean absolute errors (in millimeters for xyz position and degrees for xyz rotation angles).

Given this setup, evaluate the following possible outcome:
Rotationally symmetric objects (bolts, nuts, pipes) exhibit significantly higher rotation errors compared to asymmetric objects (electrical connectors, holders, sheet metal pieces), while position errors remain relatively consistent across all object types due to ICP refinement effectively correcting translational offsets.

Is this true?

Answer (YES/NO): NO